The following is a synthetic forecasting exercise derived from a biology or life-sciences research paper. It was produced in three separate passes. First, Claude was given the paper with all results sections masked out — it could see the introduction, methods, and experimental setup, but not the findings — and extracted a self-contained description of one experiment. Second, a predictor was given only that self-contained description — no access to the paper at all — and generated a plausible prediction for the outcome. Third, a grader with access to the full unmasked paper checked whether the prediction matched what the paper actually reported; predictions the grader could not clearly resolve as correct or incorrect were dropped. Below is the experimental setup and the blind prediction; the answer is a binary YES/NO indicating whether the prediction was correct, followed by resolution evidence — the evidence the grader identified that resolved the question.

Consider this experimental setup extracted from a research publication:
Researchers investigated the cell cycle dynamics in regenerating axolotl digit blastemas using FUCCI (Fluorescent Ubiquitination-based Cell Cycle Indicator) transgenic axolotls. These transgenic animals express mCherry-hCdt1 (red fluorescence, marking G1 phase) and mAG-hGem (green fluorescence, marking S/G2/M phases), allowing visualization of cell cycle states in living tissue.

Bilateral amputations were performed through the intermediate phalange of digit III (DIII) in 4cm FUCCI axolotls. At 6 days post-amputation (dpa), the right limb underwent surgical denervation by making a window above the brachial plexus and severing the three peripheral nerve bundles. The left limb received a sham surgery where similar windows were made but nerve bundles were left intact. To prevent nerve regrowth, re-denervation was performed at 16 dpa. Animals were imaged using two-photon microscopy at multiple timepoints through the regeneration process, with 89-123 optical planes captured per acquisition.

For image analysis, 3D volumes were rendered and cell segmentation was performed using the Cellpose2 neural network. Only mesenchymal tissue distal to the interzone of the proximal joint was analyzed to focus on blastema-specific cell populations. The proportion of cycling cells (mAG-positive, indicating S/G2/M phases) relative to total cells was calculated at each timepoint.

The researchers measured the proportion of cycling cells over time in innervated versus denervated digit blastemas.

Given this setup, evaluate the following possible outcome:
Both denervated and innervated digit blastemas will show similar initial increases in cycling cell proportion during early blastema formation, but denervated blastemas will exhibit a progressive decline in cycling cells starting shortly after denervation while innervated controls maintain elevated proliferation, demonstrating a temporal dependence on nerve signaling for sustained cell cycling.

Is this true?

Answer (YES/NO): NO